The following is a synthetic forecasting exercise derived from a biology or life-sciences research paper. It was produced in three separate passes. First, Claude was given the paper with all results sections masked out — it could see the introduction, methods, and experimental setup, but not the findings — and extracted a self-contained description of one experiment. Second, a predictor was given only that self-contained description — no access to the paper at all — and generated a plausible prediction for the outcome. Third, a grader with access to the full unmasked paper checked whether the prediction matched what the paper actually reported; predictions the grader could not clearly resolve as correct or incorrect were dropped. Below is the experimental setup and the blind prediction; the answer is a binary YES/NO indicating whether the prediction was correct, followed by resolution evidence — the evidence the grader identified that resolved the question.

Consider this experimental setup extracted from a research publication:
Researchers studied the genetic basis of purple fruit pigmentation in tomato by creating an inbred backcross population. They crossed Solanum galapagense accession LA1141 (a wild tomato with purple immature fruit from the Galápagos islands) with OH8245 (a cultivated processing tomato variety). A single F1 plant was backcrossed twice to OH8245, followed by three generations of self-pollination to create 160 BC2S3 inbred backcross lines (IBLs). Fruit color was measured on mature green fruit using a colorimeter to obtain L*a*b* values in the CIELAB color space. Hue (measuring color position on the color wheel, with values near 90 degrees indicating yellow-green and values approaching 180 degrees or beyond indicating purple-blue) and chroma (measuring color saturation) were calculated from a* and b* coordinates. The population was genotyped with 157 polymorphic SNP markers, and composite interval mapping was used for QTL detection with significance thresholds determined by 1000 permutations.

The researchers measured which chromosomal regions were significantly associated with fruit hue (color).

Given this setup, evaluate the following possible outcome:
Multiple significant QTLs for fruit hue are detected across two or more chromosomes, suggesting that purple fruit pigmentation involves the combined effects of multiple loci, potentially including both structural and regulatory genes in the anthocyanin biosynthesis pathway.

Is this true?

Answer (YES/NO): NO